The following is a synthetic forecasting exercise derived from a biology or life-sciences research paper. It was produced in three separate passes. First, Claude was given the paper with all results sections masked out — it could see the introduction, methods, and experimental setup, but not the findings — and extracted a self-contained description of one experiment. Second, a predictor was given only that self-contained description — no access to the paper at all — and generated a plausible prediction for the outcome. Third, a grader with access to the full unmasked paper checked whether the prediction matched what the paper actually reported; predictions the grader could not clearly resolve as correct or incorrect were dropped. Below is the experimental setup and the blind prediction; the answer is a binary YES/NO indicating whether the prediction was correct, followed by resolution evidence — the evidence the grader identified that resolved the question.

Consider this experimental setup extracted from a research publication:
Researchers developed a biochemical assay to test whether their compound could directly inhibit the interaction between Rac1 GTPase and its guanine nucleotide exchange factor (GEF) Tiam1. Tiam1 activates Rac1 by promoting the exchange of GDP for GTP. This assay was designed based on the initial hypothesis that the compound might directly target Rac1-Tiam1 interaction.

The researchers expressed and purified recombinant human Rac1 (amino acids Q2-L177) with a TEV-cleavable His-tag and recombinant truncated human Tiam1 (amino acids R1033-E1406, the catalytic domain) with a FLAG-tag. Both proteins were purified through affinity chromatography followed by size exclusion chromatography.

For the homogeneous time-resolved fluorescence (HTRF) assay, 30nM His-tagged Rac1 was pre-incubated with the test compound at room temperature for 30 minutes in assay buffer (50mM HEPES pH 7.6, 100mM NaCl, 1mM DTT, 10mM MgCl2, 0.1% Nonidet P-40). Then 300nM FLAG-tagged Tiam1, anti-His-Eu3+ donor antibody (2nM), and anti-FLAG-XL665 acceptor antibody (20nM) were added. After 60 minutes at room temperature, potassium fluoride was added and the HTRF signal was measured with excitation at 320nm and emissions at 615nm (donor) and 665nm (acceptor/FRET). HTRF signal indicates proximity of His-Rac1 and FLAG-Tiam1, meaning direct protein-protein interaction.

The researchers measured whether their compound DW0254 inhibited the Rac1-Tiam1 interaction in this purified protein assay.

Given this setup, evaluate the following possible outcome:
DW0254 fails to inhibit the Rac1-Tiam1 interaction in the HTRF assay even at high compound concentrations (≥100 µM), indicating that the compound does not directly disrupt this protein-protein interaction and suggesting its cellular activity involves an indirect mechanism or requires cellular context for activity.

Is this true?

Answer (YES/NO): YES